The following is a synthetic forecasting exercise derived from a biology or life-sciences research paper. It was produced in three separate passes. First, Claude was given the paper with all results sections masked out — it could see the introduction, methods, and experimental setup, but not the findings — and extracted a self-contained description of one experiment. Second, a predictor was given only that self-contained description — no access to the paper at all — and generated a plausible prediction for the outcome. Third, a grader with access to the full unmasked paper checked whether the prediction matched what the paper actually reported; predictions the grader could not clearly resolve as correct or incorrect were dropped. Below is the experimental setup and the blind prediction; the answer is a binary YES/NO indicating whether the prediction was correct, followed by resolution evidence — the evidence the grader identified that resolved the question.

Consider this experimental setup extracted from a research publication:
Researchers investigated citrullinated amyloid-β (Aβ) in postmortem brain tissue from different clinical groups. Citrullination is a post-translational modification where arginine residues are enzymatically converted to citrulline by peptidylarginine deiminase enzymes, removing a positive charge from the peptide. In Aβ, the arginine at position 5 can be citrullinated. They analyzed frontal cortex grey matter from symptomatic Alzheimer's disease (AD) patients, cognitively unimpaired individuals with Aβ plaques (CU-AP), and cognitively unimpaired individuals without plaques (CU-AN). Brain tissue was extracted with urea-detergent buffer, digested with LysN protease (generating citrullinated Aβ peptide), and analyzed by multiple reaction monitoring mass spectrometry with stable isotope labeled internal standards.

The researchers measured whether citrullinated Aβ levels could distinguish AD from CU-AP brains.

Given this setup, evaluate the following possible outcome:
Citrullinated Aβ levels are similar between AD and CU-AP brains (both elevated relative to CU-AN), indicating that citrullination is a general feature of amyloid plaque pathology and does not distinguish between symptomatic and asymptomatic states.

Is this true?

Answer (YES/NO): NO